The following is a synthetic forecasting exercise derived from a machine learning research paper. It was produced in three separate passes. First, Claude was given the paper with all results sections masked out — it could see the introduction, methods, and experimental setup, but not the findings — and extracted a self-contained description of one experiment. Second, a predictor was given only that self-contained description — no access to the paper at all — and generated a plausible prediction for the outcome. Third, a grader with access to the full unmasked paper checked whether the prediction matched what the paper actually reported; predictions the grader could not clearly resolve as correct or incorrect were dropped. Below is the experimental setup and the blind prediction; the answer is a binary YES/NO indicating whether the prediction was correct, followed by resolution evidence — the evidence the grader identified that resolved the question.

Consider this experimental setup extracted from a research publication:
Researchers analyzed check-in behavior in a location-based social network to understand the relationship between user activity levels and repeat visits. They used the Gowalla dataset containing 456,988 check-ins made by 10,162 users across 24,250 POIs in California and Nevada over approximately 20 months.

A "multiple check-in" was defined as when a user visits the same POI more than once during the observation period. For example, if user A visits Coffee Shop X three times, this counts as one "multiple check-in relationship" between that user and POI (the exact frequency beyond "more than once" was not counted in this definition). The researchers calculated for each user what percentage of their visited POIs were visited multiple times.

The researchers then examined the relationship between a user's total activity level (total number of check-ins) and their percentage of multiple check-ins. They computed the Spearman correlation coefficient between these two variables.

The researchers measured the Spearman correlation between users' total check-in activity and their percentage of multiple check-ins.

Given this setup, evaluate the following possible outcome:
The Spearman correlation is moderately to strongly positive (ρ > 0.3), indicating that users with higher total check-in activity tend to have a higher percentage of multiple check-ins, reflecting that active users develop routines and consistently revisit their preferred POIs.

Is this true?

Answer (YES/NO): YES